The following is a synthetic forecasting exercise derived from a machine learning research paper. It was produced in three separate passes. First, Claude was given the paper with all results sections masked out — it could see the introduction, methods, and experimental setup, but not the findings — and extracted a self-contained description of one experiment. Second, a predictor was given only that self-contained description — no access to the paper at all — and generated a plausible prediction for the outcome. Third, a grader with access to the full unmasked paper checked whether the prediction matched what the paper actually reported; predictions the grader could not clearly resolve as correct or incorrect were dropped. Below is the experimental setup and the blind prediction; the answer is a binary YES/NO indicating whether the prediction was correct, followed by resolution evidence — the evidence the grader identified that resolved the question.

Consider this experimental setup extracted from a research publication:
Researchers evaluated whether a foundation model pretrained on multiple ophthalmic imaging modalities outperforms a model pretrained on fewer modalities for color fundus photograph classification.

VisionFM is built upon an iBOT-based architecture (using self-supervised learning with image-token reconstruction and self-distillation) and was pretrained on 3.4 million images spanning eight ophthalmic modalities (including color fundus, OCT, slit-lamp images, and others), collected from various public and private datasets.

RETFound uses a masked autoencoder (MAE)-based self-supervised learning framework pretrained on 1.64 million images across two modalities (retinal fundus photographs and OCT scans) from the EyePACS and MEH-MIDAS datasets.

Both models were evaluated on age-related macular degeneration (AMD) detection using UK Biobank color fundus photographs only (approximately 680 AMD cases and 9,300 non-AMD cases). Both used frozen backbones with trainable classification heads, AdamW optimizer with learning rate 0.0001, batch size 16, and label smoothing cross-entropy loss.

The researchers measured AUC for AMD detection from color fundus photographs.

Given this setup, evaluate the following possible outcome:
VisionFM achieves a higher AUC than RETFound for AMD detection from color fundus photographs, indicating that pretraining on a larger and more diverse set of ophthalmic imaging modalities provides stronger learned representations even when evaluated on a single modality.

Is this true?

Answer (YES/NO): NO